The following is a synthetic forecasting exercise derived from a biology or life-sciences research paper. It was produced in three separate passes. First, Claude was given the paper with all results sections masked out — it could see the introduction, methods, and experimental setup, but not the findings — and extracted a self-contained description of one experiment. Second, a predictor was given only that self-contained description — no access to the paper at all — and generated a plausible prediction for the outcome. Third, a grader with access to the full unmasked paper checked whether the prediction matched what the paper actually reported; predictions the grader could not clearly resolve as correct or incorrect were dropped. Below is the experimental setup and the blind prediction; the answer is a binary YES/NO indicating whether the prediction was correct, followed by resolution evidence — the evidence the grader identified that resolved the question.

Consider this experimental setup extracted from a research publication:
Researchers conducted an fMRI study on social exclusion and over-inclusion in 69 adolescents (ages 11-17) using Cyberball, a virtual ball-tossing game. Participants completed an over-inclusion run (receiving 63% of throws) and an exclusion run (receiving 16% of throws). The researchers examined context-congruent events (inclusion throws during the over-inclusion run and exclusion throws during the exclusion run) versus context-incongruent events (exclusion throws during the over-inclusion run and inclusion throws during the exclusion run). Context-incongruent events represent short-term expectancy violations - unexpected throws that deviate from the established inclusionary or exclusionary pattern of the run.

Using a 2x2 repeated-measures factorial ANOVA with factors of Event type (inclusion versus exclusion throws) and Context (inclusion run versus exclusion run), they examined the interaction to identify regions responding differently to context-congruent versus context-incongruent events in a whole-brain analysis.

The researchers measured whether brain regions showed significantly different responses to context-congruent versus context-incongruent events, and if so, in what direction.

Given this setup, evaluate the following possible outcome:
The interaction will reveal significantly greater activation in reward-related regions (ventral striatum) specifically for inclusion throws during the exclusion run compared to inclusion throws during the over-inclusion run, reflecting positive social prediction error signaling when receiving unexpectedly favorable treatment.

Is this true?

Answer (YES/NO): NO